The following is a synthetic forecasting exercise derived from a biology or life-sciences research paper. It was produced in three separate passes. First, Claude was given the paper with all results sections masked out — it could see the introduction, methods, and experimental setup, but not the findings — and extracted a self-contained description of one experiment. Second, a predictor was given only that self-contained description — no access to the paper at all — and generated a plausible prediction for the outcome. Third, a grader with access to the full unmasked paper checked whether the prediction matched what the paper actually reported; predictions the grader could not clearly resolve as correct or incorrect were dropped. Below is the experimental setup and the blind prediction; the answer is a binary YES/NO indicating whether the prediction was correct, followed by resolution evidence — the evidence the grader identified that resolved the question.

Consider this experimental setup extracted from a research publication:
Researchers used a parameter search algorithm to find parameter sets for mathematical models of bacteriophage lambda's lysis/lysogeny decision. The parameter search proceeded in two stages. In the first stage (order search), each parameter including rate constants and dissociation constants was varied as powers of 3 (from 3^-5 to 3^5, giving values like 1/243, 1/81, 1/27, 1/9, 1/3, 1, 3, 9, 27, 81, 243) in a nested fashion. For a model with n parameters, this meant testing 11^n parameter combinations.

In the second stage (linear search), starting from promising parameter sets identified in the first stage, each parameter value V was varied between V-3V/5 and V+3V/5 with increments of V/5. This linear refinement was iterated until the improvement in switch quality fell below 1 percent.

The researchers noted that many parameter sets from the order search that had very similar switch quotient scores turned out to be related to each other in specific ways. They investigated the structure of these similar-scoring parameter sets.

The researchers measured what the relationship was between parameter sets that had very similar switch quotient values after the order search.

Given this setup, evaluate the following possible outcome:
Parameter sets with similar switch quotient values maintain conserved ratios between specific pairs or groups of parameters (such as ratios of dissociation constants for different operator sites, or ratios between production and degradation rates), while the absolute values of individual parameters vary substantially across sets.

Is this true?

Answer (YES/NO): NO